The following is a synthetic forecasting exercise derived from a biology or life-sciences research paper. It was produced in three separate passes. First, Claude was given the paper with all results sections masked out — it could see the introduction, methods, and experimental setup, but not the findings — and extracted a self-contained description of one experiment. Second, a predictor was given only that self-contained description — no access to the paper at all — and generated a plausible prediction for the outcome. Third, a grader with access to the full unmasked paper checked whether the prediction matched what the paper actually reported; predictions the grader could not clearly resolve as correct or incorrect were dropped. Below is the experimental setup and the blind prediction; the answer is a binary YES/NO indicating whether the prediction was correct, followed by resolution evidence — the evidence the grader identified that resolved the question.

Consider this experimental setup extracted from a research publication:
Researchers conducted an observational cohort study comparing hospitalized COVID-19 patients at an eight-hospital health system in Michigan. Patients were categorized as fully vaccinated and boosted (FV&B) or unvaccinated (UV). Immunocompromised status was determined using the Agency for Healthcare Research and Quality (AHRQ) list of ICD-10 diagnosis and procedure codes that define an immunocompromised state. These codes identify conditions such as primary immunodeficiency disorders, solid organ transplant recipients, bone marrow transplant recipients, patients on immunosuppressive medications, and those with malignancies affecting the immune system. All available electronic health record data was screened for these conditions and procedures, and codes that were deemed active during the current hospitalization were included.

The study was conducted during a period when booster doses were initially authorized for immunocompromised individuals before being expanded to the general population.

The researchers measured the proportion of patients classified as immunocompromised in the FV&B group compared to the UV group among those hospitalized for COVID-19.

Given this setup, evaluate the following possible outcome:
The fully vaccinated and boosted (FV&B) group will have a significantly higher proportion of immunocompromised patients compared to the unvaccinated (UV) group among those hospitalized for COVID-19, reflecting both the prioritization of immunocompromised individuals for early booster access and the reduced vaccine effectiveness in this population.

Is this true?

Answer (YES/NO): YES